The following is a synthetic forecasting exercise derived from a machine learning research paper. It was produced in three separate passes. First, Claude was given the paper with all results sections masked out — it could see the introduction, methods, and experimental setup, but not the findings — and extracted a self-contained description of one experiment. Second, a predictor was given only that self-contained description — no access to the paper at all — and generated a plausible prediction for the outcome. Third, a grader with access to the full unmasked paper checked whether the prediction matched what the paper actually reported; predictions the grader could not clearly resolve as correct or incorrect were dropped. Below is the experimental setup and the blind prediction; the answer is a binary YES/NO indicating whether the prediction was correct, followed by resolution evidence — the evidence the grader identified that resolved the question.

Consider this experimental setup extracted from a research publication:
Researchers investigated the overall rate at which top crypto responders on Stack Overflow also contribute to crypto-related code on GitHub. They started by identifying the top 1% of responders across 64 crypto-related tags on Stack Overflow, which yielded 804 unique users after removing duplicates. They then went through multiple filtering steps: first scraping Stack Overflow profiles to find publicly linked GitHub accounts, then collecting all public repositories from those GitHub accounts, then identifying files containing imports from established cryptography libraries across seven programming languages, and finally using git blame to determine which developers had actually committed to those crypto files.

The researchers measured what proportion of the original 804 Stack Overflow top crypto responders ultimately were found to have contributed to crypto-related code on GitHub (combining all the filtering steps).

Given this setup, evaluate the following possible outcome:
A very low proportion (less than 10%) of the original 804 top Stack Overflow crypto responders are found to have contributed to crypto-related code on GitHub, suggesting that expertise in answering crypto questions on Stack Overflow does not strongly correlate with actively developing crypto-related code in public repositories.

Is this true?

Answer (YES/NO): NO